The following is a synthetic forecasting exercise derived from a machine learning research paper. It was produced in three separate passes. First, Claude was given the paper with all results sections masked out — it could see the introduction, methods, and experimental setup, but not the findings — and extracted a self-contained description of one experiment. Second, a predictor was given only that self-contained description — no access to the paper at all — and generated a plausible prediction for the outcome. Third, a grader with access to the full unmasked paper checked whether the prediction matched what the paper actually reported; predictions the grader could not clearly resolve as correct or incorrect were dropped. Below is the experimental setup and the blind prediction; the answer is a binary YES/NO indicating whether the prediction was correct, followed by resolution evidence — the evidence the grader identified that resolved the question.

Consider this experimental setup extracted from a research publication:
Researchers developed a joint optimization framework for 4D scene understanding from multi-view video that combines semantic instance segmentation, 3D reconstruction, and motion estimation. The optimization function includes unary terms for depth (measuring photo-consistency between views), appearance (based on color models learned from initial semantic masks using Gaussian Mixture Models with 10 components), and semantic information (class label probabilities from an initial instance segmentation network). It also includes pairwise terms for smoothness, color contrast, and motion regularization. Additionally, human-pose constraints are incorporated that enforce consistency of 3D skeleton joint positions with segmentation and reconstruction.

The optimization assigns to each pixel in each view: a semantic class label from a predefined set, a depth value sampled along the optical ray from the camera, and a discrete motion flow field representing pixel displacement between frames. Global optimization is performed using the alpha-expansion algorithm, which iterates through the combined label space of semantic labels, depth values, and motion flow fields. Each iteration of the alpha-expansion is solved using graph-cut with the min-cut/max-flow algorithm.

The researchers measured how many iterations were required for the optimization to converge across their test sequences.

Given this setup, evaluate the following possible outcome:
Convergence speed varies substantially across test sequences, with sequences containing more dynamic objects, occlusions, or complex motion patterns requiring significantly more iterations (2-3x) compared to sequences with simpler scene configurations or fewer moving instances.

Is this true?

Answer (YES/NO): NO